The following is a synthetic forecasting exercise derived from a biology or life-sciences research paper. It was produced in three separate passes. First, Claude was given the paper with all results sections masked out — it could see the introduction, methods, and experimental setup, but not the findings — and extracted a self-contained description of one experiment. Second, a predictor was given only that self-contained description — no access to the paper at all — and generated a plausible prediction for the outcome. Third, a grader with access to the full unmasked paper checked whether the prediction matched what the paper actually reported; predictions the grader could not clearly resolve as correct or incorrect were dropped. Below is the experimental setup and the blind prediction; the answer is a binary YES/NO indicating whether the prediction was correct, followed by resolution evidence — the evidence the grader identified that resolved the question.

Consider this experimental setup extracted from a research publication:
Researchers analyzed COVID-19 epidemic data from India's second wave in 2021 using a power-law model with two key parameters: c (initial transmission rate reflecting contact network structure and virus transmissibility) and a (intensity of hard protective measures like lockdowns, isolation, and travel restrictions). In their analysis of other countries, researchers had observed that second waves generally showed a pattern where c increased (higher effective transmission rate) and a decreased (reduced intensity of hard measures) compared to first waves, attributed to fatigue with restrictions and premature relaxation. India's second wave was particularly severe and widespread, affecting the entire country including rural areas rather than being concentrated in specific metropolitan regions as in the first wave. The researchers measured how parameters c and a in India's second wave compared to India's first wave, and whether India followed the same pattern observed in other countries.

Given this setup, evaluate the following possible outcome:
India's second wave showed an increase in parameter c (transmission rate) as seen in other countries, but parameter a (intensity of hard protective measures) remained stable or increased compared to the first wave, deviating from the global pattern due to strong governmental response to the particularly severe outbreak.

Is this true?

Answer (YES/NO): NO